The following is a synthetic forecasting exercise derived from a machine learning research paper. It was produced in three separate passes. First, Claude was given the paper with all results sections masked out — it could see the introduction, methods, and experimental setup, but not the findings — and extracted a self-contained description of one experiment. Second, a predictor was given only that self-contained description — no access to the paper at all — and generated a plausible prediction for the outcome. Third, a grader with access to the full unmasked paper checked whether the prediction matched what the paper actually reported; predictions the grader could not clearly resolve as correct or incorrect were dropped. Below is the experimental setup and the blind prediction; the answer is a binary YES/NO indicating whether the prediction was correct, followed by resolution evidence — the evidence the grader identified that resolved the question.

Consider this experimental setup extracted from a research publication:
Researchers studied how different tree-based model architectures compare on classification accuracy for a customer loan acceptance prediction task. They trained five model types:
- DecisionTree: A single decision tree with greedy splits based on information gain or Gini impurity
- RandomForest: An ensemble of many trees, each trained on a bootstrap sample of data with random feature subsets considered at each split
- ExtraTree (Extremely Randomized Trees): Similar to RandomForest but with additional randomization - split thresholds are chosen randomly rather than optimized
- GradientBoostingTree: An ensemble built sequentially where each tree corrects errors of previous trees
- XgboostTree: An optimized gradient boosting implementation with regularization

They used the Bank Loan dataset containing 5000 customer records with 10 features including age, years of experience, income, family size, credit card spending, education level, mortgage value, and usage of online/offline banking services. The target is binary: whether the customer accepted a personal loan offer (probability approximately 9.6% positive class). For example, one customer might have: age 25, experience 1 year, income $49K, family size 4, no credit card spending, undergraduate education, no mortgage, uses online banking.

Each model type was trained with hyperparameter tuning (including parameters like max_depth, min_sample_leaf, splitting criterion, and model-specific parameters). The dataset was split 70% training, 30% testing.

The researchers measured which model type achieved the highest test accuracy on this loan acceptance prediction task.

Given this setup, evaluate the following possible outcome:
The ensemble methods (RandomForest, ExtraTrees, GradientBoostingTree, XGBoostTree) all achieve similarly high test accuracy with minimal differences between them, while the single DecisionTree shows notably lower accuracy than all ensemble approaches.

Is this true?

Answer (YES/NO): NO